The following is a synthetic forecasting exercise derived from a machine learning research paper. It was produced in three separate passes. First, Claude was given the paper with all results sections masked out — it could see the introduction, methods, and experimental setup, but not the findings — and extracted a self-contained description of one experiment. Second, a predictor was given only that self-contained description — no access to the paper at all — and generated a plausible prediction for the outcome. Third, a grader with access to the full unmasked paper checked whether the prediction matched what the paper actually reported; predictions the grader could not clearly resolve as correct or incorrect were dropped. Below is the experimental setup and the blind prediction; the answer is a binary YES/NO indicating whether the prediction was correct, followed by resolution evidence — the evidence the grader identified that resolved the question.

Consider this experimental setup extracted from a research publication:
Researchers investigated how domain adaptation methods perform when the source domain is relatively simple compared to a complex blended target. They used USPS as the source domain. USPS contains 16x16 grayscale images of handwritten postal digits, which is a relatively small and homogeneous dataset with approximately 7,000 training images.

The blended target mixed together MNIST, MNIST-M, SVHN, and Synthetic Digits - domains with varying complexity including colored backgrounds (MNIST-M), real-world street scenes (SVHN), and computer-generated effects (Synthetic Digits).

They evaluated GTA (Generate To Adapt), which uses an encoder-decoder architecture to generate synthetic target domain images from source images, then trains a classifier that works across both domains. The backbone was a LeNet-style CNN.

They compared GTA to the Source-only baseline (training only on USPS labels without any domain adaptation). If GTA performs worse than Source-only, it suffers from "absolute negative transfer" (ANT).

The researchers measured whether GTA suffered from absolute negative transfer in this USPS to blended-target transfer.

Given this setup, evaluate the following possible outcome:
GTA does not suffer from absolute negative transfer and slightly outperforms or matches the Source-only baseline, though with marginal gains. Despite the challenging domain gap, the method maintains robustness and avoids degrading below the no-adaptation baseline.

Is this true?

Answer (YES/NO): NO